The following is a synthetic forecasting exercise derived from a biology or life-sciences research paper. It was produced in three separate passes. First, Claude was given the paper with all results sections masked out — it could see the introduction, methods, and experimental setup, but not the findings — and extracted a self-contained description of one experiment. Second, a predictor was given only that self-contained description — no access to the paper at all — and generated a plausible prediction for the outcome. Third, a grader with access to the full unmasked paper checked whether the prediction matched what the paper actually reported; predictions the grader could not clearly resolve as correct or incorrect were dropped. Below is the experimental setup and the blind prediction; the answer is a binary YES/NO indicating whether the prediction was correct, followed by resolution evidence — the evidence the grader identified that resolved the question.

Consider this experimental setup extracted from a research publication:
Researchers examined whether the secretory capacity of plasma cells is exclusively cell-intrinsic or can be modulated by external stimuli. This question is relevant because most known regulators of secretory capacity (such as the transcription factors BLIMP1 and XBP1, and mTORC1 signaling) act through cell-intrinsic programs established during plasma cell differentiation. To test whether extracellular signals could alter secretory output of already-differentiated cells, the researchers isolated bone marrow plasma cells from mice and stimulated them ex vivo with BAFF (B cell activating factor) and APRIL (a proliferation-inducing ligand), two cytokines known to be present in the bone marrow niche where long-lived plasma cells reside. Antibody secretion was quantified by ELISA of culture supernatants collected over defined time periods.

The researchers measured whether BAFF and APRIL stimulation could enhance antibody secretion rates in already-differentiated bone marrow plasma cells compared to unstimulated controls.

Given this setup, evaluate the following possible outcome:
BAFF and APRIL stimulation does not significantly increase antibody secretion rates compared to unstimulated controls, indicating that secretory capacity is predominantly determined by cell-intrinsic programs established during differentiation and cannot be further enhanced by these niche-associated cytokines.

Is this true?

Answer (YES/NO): NO